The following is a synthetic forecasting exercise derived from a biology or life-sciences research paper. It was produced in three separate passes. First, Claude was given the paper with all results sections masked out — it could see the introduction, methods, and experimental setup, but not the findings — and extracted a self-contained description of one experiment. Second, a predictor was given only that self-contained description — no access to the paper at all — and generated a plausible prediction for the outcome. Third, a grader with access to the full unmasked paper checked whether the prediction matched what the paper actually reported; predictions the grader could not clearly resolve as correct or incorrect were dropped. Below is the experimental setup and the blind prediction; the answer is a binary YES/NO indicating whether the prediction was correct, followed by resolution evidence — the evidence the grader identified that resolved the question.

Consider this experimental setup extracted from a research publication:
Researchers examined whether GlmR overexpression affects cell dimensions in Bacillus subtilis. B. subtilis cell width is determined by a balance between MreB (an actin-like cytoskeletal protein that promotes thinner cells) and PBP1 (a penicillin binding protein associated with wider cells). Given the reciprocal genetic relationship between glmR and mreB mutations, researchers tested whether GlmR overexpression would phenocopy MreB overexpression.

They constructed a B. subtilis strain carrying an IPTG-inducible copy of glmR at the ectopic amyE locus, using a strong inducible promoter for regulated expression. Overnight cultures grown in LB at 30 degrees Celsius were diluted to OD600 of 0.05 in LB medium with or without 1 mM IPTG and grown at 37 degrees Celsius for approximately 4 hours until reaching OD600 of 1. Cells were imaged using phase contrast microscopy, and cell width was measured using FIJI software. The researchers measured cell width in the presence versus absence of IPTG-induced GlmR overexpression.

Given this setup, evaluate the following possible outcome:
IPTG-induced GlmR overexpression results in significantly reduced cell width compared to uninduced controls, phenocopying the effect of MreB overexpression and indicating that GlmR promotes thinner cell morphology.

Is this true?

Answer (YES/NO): YES